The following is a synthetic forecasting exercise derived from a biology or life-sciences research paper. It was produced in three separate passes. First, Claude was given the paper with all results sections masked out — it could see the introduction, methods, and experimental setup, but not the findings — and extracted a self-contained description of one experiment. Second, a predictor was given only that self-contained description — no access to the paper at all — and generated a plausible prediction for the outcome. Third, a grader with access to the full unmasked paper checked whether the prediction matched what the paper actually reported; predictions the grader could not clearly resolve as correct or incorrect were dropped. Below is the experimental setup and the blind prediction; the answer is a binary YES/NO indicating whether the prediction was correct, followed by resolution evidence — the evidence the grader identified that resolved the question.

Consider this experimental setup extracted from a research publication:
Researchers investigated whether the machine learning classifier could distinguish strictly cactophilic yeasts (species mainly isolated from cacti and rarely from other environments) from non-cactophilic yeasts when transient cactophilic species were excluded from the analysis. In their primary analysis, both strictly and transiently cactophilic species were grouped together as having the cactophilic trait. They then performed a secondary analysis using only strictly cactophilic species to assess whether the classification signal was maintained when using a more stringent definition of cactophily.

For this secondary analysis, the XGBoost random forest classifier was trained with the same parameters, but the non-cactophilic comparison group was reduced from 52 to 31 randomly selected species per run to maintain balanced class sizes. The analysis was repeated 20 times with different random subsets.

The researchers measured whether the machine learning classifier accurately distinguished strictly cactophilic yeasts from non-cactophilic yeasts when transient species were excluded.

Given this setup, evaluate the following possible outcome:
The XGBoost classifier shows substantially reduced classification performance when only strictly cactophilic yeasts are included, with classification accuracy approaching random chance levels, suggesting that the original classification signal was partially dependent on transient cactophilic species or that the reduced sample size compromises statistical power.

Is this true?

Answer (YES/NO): NO